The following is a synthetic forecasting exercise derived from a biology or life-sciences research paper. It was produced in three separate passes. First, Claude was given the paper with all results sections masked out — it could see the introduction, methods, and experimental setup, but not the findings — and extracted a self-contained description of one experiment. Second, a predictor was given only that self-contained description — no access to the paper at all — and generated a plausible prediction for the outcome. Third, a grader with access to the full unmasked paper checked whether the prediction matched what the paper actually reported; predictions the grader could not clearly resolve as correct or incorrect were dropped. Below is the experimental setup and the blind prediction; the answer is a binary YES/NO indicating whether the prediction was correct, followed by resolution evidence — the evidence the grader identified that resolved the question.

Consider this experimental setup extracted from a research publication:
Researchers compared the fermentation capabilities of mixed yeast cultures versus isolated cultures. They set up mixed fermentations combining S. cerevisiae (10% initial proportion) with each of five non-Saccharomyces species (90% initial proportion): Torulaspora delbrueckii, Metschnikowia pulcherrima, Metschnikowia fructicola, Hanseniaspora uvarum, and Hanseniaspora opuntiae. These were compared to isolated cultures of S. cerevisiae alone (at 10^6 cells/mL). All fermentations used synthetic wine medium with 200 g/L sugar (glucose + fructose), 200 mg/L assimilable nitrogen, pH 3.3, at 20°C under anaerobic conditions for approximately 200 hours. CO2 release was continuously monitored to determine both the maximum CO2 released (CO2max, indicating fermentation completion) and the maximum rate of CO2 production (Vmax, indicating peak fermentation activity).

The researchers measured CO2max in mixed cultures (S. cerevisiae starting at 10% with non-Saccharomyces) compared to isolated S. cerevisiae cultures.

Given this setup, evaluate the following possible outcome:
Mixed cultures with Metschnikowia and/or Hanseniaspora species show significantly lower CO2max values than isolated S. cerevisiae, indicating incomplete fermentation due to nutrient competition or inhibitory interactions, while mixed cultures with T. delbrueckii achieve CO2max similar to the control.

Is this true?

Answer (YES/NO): NO